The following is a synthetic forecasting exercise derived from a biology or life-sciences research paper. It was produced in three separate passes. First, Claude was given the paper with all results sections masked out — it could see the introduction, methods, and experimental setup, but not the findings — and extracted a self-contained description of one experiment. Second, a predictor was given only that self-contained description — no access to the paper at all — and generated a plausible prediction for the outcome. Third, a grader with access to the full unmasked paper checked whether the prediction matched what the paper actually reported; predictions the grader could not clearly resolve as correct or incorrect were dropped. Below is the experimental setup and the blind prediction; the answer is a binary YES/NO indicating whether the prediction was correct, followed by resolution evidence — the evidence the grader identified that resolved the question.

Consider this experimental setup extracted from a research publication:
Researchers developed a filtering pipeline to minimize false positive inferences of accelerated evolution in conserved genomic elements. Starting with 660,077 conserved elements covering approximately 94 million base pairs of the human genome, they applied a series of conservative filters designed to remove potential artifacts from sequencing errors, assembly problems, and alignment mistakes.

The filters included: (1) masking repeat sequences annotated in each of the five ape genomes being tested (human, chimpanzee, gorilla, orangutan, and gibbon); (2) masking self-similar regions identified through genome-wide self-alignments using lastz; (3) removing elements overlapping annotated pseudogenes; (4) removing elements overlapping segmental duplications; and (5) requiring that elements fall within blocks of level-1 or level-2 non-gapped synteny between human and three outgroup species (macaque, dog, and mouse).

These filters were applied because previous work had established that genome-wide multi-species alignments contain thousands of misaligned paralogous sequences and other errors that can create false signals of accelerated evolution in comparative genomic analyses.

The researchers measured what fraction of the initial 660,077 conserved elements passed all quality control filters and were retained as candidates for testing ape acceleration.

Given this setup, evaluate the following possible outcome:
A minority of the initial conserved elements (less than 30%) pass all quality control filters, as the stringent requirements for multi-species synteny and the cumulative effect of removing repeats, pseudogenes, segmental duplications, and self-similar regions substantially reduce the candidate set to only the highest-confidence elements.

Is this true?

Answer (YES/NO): NO